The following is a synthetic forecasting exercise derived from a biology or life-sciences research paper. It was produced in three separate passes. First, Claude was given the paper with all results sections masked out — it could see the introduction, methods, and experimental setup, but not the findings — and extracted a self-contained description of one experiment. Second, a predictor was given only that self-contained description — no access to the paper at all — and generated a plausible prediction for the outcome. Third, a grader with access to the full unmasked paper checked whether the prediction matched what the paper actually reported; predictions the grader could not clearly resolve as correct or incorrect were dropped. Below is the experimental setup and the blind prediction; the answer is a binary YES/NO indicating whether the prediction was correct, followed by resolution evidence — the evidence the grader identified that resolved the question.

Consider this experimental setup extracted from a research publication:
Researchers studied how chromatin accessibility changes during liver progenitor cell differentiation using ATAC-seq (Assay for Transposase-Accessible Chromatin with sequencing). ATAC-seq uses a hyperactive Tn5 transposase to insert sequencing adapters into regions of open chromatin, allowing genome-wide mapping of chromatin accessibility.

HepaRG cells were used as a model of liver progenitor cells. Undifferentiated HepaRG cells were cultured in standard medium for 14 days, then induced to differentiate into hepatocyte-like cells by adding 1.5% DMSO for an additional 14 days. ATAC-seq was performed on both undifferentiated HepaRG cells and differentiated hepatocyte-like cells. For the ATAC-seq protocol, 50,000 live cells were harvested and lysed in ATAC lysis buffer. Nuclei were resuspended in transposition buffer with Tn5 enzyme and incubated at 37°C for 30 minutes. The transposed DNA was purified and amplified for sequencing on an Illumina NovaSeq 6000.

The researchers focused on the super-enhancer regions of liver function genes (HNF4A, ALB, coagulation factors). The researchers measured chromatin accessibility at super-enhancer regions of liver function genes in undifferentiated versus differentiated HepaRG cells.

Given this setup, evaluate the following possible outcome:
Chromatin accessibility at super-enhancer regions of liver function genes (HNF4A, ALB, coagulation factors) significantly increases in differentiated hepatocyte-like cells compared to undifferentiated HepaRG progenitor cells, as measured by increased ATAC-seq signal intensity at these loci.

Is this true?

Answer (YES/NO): NO